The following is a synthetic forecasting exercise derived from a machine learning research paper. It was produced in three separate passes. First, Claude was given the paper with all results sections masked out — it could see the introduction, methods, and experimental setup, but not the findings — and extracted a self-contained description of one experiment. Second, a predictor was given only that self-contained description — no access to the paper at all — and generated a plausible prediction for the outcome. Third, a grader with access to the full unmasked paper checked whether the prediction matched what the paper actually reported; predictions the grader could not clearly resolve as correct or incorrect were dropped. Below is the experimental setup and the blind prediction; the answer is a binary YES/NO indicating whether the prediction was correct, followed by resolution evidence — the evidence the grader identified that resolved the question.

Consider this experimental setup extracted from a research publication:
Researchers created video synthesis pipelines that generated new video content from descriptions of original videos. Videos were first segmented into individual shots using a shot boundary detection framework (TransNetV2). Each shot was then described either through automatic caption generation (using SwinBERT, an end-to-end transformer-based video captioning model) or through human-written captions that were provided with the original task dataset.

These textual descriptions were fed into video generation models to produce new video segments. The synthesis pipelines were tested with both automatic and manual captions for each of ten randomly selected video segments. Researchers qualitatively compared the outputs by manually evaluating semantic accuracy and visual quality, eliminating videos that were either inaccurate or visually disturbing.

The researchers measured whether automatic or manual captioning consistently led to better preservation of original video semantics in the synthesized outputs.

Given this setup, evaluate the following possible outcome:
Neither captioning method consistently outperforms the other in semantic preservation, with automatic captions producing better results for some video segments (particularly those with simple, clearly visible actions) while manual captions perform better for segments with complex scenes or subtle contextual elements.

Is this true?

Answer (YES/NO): NO